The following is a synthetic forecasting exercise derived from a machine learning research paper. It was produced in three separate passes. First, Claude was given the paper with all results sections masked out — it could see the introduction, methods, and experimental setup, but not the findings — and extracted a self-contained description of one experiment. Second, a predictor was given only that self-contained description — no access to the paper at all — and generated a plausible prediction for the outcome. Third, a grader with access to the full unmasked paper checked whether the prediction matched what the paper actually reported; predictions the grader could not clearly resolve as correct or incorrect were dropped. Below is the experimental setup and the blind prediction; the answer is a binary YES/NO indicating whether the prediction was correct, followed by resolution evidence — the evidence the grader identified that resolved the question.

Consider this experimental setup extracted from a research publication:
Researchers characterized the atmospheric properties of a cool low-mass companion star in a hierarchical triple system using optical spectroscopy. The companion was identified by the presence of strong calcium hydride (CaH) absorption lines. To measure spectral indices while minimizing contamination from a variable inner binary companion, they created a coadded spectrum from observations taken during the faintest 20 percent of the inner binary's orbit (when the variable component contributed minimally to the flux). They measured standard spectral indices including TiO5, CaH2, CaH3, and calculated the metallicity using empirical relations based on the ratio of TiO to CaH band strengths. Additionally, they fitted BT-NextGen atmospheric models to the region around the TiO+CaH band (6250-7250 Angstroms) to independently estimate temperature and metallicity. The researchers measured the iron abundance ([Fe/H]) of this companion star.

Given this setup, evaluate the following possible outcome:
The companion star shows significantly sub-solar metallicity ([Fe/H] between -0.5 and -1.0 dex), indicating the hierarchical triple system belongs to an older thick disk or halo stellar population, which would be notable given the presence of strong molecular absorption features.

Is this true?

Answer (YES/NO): NO